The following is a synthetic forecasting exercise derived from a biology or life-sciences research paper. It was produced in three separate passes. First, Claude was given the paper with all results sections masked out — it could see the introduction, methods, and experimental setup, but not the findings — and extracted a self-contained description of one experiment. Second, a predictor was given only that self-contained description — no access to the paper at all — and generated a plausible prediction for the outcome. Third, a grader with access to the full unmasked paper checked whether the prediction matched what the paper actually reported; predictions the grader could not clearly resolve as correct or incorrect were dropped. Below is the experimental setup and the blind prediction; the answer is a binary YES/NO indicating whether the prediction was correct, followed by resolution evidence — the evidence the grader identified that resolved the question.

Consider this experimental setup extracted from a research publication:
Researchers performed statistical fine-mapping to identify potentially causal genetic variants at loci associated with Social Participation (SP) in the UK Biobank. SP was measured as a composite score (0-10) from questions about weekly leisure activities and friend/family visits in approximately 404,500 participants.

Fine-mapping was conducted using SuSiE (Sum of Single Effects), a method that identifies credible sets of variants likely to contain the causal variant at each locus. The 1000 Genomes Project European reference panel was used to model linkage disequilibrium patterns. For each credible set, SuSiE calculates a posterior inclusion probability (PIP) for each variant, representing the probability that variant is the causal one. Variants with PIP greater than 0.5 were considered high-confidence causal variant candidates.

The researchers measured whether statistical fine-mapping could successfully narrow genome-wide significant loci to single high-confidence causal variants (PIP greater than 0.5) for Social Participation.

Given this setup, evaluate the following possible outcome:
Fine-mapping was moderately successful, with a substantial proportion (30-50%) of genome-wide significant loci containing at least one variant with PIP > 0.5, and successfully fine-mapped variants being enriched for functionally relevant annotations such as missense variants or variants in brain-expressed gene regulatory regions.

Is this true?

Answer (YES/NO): NO